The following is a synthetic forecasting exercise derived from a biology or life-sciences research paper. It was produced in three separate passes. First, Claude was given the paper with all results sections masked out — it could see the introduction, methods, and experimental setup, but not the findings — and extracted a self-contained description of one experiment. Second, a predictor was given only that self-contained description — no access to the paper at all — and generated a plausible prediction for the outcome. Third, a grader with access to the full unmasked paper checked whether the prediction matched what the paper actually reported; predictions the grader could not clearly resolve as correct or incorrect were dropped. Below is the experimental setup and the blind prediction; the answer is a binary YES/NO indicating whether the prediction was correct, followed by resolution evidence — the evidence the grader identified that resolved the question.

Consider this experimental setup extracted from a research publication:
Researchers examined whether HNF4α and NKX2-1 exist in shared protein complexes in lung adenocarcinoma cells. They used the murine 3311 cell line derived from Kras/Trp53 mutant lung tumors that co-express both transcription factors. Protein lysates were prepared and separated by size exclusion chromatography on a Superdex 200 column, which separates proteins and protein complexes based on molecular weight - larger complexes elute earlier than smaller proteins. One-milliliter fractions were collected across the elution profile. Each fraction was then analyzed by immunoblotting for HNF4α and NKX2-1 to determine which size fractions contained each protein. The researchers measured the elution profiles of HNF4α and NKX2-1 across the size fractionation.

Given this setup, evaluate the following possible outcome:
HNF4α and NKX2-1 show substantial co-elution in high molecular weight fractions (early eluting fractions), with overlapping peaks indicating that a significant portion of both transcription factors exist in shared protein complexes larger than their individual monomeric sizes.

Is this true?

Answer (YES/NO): YES